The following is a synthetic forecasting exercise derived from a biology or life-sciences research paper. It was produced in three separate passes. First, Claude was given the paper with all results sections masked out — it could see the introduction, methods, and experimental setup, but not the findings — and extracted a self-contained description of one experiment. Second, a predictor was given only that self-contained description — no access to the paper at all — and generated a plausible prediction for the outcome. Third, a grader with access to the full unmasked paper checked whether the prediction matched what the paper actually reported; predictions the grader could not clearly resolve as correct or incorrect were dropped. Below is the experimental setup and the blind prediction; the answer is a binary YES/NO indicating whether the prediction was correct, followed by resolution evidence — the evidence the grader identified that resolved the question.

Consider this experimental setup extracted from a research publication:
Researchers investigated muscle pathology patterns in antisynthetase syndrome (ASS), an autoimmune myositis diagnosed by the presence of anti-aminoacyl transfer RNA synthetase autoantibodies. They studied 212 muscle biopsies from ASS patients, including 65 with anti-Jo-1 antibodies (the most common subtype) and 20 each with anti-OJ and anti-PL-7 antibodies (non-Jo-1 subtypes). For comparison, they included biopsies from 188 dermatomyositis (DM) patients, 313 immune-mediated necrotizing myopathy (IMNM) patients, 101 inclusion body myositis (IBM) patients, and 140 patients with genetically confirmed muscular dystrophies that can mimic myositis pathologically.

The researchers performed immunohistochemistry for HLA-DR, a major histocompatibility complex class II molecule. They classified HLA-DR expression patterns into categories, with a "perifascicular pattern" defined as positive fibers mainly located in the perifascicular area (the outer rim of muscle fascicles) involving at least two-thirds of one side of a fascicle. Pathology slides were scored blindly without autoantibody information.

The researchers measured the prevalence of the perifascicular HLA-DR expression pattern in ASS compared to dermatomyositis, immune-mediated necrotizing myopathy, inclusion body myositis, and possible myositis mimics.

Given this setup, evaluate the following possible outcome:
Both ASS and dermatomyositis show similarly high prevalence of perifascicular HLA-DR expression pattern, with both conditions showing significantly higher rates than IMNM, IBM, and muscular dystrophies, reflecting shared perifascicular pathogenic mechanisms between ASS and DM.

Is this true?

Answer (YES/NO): NO